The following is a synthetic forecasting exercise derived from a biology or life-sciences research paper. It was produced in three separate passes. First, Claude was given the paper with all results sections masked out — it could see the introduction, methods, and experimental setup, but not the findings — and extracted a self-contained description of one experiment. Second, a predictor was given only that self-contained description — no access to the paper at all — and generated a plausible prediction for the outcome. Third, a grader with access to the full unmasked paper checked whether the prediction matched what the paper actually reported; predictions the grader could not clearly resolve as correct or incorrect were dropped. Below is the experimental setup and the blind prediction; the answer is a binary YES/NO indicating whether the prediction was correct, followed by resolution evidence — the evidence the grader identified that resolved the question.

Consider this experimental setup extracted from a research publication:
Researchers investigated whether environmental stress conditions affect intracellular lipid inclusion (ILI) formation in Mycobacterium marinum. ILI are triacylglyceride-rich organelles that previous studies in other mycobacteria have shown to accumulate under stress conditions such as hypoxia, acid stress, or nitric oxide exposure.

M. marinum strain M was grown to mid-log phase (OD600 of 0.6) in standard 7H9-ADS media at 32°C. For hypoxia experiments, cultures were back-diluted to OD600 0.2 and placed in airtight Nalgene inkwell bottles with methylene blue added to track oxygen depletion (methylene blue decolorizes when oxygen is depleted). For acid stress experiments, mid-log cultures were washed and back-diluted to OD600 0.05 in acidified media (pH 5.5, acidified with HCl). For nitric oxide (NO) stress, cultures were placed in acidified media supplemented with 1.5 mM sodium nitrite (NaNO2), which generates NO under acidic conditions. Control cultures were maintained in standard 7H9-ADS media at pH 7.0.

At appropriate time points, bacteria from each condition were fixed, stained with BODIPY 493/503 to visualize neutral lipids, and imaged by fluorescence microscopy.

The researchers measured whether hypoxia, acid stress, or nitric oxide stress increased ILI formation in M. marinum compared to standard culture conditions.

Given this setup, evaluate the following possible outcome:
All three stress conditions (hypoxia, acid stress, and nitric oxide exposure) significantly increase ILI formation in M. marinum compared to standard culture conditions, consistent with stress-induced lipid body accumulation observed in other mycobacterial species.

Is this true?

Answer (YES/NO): NO